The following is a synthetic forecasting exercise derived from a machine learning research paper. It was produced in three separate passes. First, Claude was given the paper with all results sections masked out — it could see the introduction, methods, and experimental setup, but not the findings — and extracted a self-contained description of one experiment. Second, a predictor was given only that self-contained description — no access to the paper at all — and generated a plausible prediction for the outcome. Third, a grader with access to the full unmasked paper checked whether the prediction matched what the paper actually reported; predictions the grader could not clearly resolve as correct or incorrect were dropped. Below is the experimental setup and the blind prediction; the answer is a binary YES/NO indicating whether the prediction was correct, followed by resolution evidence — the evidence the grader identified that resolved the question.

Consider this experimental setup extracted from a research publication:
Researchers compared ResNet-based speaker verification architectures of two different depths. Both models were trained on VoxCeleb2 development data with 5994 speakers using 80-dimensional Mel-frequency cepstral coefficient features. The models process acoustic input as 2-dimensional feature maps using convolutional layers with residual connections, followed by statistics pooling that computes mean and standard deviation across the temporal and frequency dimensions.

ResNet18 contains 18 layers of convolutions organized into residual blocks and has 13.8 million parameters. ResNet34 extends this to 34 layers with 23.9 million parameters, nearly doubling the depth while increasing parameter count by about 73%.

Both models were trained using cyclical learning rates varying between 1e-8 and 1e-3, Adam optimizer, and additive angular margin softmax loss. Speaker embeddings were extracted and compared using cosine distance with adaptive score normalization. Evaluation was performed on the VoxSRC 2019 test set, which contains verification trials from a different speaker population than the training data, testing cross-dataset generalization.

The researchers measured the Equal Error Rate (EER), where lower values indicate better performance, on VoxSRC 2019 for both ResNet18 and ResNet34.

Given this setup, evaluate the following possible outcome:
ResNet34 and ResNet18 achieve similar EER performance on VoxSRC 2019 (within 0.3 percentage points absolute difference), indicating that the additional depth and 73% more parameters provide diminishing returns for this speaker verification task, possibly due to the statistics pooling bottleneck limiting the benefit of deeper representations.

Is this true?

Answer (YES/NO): NO